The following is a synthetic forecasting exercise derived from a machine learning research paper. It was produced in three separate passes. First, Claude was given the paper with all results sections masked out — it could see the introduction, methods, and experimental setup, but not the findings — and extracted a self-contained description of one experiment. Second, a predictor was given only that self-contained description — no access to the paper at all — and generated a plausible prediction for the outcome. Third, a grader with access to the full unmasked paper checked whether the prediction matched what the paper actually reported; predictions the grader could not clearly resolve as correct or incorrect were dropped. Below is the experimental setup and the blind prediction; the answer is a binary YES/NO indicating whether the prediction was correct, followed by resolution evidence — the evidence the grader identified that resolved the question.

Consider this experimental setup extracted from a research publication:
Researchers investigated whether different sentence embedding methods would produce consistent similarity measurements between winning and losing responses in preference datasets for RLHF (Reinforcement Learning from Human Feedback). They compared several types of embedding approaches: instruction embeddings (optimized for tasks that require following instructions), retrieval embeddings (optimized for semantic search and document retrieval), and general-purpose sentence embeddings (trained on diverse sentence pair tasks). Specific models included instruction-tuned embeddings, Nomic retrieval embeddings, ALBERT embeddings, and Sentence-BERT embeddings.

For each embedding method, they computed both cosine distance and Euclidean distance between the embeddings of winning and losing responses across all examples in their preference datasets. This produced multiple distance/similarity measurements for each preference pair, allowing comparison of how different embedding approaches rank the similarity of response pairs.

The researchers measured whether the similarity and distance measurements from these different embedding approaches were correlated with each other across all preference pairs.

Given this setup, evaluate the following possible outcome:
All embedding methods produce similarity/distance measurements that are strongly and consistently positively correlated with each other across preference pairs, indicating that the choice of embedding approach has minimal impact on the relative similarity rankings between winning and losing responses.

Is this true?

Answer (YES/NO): YES